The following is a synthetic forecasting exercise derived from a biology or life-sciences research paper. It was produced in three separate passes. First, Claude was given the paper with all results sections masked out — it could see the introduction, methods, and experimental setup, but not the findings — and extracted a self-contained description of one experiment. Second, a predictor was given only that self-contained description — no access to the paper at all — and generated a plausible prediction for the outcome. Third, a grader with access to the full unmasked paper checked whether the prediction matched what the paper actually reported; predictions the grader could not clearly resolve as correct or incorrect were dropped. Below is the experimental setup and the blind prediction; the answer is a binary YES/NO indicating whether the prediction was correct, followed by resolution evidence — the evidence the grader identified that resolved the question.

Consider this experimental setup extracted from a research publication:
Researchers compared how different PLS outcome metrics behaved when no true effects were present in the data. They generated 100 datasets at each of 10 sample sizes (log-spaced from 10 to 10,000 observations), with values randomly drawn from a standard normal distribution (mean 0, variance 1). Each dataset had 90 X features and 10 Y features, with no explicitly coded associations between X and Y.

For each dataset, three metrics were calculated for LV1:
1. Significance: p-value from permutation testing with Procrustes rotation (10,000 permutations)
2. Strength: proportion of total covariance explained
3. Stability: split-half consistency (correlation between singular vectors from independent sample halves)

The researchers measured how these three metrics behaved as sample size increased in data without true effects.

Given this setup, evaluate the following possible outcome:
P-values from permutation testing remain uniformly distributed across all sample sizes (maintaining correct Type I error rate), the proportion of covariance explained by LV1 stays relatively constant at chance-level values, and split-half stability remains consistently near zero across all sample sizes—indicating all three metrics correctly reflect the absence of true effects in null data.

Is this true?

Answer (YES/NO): NO